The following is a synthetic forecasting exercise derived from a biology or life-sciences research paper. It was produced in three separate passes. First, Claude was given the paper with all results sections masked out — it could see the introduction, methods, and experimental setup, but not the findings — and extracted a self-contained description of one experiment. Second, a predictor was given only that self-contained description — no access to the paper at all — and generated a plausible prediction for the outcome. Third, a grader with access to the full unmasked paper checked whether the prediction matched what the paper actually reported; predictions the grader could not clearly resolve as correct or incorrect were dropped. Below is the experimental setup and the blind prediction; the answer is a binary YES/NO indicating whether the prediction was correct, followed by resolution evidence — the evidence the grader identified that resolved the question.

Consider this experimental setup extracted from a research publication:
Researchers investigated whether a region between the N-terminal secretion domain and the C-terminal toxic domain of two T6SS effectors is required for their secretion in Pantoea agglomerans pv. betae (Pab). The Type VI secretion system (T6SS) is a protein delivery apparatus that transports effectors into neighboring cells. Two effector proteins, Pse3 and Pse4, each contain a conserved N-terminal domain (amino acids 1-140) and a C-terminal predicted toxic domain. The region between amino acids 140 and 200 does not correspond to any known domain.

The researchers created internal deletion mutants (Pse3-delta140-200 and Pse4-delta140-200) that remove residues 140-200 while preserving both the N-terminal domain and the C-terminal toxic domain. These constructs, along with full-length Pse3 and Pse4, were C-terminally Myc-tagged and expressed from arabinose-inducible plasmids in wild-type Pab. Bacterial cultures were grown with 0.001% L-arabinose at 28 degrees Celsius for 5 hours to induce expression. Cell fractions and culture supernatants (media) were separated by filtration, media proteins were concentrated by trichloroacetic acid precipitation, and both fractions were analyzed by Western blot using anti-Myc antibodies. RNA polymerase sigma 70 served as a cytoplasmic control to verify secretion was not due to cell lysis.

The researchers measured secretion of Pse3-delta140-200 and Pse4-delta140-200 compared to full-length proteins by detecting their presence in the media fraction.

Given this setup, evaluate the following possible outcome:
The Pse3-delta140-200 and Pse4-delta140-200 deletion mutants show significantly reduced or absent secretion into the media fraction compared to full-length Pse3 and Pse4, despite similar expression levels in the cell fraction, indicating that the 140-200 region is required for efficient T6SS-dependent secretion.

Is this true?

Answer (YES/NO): NO